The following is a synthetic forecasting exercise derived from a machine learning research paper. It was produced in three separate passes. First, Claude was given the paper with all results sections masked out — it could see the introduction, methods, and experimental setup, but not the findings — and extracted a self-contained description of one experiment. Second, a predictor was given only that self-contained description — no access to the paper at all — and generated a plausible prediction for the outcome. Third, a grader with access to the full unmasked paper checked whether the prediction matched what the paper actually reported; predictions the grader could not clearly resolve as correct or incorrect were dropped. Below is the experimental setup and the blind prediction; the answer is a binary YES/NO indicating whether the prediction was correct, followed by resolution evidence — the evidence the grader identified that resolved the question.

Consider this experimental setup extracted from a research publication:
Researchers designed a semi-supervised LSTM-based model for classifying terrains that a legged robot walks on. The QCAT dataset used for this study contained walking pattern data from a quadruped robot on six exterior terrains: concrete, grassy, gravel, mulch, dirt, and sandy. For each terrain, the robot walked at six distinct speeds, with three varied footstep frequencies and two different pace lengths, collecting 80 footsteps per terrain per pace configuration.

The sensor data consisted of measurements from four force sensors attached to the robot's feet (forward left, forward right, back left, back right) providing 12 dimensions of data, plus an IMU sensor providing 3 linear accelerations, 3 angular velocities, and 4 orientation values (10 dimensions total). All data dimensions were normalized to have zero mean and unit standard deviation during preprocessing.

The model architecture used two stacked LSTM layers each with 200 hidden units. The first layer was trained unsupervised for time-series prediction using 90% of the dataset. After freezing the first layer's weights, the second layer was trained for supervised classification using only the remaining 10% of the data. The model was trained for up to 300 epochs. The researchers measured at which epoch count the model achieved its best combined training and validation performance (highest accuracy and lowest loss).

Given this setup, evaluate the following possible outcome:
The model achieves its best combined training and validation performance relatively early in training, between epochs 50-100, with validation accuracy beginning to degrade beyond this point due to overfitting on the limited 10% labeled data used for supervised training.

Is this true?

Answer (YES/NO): NO